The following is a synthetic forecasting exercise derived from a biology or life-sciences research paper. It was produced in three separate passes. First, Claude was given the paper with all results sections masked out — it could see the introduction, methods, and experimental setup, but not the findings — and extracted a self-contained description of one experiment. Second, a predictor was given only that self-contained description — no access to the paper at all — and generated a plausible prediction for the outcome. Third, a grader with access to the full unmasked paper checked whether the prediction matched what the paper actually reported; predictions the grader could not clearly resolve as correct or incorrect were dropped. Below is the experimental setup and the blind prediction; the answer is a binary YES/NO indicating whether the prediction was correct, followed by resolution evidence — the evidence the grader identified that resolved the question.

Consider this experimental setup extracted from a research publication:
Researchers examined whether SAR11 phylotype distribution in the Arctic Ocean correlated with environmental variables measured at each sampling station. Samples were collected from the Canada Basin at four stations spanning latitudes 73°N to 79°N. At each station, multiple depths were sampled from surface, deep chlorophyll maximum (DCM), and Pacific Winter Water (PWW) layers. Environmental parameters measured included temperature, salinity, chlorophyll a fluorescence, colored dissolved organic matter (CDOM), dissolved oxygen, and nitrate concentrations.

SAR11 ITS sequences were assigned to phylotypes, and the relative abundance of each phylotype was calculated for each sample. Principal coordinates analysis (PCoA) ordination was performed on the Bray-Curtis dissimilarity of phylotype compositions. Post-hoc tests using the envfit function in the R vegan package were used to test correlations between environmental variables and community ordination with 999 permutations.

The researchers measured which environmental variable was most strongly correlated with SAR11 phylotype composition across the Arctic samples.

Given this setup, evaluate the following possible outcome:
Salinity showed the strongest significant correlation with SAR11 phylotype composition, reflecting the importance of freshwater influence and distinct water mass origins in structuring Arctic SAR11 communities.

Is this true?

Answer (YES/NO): NO